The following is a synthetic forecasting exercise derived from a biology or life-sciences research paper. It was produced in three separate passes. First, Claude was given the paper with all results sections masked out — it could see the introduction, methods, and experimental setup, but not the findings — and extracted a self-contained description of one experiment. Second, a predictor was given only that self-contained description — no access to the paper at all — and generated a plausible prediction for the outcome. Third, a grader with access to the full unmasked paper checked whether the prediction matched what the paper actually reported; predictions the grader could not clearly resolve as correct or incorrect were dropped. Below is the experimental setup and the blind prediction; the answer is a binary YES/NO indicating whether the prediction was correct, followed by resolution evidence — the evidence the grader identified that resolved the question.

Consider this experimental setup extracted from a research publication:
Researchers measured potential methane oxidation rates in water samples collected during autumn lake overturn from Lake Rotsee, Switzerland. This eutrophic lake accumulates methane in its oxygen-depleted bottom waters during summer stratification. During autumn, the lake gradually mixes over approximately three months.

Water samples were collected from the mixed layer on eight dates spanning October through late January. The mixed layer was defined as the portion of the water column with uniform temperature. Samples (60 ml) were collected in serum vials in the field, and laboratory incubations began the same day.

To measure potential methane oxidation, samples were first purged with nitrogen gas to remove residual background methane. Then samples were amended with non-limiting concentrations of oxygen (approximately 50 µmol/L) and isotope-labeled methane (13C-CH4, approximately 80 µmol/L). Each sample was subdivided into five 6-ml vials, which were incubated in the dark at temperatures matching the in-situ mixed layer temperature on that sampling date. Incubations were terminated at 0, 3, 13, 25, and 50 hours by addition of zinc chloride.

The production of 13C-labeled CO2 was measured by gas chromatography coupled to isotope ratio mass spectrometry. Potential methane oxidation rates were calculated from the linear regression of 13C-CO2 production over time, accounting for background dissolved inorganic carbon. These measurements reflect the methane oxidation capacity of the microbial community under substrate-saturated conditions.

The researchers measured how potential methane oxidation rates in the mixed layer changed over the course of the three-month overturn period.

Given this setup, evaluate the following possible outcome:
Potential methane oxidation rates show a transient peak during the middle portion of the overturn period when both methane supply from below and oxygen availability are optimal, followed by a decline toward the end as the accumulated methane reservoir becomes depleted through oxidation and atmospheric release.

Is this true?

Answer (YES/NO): NO